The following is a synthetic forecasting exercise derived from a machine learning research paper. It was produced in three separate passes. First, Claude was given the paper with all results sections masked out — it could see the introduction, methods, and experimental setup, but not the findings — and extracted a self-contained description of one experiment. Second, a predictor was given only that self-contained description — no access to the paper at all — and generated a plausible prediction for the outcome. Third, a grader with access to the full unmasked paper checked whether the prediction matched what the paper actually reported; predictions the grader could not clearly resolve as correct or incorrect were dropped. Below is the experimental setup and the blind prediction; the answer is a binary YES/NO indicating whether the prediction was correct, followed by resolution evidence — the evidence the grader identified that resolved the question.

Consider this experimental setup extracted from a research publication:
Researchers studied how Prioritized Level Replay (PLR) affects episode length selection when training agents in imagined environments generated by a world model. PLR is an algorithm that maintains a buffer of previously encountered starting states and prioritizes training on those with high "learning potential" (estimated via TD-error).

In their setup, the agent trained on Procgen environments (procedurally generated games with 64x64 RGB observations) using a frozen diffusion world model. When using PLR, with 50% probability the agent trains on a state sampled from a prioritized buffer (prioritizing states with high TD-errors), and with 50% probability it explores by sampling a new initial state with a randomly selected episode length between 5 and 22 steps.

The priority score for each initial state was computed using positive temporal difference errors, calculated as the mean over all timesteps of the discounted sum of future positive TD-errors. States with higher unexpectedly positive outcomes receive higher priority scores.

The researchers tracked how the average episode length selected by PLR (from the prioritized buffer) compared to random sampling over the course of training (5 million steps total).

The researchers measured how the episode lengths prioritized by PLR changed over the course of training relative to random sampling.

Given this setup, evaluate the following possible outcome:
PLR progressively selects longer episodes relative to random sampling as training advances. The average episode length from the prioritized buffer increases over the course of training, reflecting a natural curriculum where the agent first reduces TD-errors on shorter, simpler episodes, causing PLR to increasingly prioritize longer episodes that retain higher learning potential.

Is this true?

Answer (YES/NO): YES